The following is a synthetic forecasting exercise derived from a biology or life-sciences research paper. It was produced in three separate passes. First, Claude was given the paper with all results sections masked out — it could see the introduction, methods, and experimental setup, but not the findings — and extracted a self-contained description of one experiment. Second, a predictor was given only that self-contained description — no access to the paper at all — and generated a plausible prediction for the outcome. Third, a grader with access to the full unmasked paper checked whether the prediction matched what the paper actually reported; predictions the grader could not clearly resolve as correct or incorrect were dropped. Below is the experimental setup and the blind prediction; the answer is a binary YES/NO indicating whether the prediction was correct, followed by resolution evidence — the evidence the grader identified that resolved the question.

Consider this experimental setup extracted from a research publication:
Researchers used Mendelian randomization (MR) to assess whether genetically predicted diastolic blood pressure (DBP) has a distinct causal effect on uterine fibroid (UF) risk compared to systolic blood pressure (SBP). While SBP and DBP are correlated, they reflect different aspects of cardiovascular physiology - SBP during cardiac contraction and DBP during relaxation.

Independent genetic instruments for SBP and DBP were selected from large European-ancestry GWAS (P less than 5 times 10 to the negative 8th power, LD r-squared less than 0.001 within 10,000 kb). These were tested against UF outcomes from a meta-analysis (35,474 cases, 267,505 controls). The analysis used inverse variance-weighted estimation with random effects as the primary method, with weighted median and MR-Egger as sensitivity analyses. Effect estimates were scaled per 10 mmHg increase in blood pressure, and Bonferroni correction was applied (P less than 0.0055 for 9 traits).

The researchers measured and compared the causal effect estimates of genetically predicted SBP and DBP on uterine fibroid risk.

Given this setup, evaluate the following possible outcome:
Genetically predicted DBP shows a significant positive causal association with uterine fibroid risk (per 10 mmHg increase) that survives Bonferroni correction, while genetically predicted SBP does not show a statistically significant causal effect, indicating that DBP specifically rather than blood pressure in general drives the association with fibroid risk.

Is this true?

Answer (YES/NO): NO